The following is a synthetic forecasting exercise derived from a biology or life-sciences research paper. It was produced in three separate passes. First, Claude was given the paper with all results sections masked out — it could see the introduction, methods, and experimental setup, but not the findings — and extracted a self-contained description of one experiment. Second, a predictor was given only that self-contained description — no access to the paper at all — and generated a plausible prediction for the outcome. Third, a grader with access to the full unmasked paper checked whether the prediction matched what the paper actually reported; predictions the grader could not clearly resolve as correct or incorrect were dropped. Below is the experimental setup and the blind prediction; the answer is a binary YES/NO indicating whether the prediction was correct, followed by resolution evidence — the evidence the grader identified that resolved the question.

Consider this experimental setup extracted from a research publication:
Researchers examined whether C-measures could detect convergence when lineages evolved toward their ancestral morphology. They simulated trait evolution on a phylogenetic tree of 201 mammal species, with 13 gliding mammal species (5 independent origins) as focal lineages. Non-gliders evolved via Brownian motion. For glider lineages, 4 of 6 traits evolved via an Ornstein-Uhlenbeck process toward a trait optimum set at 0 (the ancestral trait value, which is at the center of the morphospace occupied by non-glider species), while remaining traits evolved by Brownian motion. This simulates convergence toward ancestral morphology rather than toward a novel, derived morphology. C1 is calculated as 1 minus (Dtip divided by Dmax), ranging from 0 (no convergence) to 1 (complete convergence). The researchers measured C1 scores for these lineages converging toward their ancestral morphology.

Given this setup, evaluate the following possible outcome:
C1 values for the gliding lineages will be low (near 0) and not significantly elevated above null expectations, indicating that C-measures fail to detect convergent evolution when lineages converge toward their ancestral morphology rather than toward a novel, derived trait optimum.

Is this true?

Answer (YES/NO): NO